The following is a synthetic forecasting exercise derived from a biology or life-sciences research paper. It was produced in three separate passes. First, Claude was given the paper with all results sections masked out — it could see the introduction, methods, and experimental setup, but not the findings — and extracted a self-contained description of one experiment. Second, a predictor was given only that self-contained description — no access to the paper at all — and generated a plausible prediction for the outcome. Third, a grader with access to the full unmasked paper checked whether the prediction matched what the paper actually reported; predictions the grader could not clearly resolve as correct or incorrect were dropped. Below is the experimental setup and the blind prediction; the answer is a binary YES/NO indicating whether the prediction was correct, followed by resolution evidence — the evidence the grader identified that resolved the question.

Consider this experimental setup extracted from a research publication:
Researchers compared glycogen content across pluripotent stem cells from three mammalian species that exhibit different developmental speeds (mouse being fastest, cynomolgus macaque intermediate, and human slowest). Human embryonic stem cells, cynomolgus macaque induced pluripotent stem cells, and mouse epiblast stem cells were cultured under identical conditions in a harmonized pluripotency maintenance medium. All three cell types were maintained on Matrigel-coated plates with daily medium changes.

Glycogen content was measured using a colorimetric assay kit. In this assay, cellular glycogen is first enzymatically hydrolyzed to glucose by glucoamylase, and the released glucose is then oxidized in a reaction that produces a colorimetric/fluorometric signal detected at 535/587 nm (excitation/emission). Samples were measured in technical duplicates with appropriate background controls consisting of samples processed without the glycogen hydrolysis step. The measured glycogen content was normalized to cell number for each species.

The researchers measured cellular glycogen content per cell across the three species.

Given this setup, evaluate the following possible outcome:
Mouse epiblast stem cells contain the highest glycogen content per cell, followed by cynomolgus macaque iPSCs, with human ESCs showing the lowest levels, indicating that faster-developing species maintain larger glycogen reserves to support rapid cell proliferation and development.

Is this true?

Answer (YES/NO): NO